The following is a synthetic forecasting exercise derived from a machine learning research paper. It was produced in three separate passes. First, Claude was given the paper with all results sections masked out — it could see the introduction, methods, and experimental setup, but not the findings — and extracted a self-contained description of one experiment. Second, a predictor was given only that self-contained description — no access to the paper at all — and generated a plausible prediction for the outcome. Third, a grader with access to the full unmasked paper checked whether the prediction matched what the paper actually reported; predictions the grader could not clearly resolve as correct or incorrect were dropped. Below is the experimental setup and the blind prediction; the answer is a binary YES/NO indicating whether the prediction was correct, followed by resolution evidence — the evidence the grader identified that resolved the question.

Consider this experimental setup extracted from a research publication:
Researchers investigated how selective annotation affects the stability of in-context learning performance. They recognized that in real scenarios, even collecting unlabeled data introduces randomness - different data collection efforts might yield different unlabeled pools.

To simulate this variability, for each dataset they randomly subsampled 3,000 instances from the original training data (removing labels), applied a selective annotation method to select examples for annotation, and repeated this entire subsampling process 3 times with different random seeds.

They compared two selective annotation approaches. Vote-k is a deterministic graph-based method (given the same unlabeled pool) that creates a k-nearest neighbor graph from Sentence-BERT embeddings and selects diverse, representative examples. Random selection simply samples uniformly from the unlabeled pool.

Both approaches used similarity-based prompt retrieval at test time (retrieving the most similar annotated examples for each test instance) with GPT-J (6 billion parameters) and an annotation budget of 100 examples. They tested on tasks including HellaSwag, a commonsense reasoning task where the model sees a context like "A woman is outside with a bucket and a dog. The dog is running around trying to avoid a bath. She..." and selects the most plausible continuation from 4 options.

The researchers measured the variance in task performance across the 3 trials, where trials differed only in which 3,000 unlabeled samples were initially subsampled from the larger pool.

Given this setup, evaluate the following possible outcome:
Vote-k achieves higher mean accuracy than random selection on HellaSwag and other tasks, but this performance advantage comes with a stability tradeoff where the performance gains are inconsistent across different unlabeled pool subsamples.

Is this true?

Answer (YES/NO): NO